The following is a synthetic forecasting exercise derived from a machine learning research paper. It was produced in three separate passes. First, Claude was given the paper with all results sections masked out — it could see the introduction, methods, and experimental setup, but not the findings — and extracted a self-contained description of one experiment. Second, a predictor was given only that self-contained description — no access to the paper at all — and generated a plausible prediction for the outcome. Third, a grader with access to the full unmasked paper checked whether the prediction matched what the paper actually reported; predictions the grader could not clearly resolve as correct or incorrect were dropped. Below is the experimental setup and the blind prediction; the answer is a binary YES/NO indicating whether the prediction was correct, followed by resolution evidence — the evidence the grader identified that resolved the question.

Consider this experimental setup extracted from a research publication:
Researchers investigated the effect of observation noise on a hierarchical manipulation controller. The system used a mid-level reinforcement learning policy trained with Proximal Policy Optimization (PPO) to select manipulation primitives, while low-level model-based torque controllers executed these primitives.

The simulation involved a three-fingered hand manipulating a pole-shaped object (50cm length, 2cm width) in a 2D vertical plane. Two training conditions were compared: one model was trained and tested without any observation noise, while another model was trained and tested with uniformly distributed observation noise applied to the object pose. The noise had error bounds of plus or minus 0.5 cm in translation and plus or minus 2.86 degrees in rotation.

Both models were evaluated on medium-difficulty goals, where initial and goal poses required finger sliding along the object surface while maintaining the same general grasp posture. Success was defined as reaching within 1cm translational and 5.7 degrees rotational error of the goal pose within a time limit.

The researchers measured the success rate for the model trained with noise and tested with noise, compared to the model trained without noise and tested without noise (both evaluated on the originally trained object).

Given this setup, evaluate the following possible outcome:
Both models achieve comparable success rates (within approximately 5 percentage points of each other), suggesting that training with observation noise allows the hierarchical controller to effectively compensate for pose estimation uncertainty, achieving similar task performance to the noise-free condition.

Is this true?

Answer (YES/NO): YES